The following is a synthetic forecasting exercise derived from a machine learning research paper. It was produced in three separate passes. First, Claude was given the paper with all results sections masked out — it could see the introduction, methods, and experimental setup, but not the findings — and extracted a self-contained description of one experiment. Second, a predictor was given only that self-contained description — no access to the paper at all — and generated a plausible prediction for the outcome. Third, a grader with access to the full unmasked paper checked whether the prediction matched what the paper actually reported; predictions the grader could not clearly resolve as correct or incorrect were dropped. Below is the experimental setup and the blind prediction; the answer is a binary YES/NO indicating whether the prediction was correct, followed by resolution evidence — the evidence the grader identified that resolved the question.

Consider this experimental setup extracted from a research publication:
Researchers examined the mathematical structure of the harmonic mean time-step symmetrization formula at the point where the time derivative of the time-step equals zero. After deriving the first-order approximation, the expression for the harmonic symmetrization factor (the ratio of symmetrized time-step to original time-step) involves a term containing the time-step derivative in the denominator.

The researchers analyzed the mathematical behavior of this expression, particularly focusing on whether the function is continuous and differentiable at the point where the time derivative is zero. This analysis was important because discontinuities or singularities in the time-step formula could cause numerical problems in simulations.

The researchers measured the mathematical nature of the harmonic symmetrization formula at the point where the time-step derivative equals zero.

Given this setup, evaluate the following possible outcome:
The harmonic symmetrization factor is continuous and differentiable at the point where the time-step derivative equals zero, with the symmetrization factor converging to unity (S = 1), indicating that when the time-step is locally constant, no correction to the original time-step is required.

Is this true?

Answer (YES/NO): YES